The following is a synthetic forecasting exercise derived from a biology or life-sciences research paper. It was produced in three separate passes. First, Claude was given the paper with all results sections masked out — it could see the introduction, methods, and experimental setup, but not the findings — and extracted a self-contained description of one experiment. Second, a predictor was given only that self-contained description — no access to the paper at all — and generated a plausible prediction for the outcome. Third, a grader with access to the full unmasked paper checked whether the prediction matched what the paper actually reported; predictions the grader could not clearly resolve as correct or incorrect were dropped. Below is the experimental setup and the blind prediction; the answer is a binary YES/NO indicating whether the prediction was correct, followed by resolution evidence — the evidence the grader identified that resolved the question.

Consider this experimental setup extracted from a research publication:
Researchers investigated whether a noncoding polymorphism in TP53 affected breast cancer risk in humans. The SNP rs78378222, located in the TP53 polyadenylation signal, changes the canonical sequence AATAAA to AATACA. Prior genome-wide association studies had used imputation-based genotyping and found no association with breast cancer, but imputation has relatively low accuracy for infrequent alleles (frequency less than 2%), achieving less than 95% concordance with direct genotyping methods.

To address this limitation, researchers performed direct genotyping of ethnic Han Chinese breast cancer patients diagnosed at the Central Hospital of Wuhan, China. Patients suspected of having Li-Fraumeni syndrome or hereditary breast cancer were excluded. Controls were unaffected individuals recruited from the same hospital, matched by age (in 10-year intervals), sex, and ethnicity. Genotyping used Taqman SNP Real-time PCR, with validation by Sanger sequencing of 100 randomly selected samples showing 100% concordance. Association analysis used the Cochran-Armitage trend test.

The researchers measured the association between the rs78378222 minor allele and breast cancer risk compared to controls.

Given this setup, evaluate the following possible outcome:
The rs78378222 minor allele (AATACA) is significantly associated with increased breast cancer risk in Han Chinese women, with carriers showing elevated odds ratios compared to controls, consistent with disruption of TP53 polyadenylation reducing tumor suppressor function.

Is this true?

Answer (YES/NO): NO